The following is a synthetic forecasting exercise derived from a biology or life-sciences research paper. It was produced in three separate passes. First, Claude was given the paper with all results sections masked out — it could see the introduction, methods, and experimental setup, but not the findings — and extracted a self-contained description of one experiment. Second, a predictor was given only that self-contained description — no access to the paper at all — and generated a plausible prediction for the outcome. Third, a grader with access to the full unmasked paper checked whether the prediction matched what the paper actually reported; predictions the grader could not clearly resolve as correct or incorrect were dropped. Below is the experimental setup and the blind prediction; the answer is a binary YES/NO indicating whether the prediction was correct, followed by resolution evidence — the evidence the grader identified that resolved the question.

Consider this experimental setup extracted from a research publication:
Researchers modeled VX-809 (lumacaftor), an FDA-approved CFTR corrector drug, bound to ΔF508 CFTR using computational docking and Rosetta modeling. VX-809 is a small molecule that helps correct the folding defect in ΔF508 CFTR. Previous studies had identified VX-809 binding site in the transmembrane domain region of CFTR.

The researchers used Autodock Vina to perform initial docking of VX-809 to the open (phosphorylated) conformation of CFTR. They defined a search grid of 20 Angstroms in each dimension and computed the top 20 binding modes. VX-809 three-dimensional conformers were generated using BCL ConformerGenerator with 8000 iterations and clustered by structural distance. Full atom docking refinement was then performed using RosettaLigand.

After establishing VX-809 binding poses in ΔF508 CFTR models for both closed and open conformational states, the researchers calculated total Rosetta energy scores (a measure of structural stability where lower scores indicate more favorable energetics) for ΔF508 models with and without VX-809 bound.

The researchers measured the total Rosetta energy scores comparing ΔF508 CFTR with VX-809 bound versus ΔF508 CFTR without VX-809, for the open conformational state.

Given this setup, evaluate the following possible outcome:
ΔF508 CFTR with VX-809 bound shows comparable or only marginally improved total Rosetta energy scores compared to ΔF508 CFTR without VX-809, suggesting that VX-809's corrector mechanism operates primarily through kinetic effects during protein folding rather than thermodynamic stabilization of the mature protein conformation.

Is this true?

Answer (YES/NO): NO